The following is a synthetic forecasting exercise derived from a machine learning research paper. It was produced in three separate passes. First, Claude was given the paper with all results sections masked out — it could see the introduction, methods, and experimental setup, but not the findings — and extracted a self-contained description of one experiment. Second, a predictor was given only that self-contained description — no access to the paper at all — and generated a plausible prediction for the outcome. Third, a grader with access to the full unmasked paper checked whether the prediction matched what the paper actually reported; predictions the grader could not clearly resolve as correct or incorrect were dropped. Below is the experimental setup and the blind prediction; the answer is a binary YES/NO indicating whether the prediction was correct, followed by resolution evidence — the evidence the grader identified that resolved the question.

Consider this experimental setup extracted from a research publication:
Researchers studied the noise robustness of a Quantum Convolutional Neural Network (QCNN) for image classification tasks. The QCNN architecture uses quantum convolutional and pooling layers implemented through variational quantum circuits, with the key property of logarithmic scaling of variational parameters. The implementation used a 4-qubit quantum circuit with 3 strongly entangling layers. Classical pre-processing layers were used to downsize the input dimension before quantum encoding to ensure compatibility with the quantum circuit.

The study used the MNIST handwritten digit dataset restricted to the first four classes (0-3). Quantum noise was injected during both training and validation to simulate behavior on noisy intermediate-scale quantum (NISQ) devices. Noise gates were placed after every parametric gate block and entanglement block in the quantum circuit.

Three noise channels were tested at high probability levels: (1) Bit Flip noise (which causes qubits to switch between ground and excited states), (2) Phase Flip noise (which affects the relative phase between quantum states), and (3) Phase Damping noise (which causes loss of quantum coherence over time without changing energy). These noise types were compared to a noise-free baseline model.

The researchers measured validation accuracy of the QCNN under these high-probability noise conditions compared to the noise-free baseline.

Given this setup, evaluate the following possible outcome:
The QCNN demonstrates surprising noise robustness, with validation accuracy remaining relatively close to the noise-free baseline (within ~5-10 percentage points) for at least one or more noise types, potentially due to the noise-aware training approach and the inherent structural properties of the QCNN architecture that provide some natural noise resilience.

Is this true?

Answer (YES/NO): YES